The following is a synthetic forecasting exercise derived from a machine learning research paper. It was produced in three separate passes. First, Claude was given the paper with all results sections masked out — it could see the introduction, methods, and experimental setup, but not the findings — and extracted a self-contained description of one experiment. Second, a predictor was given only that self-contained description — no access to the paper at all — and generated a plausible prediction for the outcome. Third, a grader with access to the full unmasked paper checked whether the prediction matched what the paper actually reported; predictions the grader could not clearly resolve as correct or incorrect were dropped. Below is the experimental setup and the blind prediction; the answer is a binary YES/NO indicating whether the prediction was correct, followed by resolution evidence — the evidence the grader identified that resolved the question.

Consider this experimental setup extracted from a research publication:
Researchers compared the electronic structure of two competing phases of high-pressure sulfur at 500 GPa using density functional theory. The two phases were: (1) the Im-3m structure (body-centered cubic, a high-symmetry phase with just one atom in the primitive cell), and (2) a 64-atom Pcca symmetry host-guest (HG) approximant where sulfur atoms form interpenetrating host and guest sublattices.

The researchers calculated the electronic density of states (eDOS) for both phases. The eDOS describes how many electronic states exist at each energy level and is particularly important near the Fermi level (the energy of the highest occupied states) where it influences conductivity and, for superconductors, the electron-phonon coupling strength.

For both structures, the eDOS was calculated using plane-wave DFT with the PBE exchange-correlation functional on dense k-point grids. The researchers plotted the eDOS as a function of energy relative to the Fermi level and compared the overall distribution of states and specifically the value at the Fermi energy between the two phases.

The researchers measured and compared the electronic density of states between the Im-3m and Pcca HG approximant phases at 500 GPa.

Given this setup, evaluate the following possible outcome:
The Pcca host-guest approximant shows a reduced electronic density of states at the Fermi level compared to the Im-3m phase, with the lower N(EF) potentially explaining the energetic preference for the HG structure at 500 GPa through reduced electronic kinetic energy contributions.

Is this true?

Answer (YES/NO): NO